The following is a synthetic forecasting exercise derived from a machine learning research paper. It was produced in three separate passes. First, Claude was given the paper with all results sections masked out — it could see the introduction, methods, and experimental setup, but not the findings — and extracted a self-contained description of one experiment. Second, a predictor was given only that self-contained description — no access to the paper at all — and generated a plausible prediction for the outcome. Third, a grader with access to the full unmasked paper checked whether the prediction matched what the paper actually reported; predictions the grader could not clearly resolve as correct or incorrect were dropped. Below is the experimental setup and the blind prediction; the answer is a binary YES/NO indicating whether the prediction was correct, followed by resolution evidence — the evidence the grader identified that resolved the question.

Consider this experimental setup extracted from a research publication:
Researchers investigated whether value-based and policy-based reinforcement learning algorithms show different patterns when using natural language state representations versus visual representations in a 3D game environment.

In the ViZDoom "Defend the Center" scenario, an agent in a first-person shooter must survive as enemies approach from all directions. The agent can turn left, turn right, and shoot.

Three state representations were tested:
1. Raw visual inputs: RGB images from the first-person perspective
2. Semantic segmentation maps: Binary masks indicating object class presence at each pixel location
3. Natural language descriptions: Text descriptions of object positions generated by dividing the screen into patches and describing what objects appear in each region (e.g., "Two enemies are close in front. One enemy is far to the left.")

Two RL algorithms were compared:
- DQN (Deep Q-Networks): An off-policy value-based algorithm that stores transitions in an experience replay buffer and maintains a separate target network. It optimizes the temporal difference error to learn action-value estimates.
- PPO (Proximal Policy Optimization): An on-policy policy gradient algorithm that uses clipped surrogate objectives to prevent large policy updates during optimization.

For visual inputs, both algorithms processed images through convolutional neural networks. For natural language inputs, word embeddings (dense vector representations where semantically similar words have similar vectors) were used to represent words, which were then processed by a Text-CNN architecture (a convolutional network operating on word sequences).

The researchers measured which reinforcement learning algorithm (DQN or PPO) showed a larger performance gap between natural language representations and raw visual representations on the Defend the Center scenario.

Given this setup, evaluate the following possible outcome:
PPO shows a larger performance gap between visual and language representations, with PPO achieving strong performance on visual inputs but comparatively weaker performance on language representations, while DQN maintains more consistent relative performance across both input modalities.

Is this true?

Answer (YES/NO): NO